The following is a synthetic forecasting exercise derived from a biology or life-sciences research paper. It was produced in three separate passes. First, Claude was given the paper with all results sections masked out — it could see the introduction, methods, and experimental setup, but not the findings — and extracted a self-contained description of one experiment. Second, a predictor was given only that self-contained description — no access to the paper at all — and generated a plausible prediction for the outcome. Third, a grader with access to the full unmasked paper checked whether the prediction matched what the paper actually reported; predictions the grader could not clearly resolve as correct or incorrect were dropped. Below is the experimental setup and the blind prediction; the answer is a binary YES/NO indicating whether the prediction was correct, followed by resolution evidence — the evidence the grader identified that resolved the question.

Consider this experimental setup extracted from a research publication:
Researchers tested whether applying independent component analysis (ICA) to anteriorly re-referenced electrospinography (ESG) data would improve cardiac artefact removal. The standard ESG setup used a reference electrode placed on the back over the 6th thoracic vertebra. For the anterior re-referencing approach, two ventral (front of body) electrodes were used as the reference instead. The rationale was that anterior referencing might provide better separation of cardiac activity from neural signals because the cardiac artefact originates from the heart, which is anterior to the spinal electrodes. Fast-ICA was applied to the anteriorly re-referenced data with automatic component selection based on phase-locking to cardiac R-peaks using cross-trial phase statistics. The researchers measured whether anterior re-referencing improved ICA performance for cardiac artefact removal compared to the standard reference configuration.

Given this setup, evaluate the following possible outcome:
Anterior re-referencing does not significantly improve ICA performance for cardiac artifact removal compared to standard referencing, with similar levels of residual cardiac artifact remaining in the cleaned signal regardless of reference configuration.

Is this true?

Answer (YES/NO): YES